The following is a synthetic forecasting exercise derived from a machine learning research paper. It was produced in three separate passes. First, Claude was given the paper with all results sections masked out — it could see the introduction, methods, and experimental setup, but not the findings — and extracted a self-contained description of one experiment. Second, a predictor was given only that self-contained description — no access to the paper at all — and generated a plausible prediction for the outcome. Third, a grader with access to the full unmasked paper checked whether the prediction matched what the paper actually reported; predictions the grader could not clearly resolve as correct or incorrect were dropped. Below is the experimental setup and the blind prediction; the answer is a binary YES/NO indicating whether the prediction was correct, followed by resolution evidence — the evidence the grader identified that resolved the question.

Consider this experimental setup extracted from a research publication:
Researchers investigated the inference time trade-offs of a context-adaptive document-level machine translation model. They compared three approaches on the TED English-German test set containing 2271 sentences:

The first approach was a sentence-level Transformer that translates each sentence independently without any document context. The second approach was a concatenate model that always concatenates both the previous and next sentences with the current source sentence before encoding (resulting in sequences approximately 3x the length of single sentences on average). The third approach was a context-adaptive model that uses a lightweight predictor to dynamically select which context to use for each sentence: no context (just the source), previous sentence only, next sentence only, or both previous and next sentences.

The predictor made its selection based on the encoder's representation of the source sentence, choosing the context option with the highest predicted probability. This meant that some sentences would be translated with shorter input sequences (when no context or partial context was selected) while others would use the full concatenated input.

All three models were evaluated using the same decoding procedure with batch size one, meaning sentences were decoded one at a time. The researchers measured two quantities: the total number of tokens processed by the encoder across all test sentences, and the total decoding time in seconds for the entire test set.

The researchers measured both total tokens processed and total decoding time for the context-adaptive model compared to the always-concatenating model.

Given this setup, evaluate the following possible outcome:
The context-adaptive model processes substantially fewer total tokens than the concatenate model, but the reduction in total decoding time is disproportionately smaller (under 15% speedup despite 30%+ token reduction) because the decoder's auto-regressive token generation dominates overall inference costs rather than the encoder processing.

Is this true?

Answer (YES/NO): NO